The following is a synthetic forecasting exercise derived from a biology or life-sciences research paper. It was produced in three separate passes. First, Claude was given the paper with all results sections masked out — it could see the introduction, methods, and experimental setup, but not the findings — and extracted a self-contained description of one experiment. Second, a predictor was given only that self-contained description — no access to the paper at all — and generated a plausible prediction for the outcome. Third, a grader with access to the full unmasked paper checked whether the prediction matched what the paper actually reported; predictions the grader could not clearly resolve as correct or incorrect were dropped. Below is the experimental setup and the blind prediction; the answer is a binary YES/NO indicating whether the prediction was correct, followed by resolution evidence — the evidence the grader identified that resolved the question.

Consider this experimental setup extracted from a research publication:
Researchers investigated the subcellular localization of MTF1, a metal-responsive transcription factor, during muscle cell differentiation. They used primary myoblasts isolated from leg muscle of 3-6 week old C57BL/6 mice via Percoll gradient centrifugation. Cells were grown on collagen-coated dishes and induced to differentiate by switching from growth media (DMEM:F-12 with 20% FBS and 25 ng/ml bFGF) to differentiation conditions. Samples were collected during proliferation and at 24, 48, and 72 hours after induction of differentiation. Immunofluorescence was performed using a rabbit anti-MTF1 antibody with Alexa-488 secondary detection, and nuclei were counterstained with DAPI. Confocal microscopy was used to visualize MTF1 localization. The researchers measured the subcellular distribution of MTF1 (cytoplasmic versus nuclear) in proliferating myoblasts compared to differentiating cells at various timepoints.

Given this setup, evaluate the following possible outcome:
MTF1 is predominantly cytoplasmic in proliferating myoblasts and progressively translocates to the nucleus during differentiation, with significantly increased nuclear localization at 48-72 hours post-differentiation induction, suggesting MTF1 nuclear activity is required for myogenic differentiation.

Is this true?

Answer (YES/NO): YES